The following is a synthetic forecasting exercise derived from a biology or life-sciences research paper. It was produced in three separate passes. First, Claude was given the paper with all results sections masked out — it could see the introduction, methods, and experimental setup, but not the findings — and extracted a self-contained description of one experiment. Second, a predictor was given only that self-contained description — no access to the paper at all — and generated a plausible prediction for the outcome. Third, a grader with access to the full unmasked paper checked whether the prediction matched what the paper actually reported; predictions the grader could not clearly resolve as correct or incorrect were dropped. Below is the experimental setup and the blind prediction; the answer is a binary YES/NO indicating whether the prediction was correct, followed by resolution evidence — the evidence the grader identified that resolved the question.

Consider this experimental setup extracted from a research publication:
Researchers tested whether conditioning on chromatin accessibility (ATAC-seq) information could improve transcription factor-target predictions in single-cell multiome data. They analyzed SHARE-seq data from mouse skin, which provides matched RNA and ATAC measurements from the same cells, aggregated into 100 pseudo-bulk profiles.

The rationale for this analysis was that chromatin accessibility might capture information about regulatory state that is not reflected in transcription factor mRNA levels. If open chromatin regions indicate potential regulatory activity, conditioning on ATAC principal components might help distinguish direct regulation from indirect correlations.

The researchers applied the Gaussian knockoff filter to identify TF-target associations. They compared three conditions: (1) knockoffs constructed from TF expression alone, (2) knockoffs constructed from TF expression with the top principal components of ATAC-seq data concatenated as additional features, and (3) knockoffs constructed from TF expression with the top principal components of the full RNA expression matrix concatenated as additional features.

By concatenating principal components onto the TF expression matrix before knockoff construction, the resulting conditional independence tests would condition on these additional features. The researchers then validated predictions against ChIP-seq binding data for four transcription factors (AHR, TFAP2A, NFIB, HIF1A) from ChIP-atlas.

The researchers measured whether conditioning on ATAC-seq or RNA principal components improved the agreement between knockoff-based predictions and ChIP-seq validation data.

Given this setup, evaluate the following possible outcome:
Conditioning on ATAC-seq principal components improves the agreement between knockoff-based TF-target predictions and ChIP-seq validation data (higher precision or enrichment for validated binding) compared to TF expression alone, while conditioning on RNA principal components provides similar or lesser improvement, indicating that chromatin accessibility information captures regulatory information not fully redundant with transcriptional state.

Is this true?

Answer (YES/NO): NO